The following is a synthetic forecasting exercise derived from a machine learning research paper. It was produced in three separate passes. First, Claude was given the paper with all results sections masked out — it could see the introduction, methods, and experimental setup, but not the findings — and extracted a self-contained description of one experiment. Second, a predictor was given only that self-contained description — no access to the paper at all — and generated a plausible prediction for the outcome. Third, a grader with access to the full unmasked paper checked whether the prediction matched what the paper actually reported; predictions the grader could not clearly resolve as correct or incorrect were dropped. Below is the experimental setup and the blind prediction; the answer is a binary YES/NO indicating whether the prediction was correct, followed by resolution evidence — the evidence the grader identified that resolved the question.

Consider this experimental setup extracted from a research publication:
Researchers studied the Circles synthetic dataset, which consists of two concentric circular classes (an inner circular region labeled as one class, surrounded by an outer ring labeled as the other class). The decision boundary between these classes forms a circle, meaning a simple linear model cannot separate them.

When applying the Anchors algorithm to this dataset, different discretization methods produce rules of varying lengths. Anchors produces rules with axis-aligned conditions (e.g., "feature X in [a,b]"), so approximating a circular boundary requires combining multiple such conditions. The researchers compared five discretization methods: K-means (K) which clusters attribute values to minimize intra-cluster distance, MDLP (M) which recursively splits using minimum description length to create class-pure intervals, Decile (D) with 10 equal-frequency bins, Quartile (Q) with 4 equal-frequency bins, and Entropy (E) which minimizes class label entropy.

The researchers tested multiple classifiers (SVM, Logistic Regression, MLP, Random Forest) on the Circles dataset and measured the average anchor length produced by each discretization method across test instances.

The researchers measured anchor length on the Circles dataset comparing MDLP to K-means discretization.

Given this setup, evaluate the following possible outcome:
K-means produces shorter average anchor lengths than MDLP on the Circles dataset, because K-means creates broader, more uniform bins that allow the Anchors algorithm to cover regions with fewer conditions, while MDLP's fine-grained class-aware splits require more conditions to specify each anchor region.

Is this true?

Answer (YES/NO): NO